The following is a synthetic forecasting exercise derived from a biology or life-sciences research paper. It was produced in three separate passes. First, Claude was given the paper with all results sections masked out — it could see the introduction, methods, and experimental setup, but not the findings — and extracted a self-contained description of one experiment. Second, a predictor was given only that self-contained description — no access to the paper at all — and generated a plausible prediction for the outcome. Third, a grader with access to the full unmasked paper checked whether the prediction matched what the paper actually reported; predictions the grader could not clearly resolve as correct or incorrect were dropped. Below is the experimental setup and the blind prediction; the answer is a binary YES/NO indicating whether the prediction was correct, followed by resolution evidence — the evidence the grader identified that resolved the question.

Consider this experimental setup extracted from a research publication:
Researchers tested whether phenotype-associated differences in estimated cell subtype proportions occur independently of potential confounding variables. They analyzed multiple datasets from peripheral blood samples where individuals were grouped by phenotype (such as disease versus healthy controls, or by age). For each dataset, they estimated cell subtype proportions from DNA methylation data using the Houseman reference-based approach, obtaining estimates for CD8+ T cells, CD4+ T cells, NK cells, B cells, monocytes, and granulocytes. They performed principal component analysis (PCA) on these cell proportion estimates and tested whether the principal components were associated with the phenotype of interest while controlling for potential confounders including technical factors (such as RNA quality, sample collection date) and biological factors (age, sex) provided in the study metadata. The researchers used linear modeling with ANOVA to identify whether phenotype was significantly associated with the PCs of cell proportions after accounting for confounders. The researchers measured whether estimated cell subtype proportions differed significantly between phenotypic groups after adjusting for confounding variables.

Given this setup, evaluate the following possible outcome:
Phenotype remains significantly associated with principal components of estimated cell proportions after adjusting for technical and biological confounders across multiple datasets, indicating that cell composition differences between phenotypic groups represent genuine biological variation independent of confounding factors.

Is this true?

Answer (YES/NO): NO